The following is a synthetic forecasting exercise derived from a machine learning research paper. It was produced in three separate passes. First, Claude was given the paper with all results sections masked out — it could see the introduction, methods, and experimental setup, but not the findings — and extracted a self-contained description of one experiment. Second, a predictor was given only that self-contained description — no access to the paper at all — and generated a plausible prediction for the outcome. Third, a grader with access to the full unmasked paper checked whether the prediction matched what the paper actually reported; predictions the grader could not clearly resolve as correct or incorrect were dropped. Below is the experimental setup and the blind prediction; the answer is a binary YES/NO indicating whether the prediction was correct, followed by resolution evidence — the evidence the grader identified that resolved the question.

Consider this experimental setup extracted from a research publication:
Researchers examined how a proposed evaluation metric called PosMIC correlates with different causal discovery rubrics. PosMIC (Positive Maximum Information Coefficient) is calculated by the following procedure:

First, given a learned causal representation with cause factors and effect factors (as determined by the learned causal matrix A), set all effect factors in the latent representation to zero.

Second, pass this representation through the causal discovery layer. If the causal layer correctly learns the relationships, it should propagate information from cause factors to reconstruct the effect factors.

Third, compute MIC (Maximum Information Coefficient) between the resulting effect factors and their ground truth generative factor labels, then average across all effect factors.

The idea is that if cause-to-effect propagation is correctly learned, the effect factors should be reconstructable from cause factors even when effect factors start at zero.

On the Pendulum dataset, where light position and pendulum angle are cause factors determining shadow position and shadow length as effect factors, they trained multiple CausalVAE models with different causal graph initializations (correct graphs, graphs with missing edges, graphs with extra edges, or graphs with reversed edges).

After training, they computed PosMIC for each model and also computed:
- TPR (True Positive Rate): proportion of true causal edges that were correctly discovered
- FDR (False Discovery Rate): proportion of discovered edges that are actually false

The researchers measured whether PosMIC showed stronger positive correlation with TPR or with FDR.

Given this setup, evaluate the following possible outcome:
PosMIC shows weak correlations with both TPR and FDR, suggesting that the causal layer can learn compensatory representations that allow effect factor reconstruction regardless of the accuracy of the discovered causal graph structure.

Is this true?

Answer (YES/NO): NO